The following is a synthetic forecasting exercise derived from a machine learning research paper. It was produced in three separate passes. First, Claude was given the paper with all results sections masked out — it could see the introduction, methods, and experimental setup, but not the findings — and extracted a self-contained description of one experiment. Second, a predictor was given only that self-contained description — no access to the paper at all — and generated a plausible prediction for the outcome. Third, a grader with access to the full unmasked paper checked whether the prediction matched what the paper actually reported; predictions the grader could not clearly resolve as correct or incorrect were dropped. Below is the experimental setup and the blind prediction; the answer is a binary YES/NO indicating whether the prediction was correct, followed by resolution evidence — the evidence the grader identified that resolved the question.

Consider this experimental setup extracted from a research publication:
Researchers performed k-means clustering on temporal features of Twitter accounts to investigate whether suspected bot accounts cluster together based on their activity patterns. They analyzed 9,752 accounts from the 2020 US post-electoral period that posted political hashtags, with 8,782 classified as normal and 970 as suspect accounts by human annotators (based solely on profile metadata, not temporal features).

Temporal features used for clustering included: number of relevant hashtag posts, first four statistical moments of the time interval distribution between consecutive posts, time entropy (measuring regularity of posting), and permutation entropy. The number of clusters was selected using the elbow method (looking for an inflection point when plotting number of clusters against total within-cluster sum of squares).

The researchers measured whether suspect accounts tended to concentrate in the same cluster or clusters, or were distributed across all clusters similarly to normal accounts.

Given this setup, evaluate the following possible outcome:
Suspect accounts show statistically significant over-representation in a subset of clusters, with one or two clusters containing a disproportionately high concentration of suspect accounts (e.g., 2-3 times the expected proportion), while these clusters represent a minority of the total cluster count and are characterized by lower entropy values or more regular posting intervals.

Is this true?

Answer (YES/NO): NO